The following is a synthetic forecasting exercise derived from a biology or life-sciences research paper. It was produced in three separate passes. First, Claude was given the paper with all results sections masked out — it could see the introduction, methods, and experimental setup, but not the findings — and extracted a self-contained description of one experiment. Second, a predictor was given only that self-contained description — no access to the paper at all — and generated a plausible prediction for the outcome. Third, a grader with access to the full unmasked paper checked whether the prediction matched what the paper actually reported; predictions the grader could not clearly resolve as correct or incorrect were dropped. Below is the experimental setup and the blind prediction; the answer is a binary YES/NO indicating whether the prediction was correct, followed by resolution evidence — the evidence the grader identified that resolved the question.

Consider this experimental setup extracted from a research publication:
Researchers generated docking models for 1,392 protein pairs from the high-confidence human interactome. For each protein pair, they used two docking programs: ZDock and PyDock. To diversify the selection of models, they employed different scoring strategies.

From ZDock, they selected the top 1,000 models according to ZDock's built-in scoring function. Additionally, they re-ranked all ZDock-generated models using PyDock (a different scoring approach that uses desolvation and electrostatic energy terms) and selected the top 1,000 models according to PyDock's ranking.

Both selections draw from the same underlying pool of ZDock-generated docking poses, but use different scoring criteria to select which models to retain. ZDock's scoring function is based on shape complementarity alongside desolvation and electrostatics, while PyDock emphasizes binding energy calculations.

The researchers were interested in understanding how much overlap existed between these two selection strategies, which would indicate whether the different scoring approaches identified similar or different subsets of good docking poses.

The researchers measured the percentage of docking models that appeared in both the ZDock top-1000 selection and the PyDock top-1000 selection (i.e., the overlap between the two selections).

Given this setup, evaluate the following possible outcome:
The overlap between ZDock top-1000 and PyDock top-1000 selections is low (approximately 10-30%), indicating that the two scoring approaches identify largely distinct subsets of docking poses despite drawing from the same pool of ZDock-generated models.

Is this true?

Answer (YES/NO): YES